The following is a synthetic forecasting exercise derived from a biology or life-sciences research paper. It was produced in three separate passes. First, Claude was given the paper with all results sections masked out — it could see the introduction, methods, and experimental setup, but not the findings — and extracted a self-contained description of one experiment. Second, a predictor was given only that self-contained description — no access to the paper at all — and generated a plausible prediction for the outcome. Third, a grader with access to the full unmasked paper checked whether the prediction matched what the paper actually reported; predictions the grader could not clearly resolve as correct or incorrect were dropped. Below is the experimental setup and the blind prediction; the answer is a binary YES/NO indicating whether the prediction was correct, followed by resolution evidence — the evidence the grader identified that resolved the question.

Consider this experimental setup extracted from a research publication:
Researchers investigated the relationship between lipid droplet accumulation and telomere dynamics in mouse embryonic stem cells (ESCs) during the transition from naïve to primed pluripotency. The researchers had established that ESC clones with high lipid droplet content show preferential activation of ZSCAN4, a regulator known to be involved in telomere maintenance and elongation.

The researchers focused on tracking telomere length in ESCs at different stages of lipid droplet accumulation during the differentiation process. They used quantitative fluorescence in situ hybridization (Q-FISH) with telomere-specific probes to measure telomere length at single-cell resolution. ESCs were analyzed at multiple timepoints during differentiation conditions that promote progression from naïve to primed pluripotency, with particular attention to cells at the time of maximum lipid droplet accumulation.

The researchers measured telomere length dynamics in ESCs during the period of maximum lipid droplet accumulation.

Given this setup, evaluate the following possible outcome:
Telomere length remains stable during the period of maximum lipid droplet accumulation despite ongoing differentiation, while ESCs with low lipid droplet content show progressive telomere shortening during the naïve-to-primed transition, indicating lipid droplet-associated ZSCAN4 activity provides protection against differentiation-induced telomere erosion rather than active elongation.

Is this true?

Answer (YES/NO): NO